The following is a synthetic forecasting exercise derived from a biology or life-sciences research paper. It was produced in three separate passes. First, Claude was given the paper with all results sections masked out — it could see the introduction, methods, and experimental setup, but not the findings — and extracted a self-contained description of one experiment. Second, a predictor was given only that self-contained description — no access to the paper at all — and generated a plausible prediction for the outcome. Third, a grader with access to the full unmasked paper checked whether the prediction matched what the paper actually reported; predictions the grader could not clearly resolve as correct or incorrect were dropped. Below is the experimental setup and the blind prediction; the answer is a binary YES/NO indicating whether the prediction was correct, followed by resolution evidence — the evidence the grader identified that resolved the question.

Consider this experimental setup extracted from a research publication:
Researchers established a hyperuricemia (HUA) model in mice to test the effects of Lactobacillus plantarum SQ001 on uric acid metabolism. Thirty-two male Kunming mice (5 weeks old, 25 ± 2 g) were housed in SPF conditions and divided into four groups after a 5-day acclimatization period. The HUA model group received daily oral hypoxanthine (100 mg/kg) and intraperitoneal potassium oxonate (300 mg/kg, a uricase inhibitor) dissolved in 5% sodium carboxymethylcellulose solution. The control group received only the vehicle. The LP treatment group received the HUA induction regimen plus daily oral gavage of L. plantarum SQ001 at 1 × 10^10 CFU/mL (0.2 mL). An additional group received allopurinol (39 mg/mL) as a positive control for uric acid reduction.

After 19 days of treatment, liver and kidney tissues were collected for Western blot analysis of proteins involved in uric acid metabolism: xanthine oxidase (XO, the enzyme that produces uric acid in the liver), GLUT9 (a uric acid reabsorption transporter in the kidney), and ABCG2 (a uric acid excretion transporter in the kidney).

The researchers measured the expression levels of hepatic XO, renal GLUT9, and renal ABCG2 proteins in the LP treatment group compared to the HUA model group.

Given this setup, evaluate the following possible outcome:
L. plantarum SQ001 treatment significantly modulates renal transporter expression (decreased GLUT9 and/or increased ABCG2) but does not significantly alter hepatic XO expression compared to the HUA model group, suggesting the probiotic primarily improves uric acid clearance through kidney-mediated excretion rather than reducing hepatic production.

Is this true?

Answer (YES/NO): NO